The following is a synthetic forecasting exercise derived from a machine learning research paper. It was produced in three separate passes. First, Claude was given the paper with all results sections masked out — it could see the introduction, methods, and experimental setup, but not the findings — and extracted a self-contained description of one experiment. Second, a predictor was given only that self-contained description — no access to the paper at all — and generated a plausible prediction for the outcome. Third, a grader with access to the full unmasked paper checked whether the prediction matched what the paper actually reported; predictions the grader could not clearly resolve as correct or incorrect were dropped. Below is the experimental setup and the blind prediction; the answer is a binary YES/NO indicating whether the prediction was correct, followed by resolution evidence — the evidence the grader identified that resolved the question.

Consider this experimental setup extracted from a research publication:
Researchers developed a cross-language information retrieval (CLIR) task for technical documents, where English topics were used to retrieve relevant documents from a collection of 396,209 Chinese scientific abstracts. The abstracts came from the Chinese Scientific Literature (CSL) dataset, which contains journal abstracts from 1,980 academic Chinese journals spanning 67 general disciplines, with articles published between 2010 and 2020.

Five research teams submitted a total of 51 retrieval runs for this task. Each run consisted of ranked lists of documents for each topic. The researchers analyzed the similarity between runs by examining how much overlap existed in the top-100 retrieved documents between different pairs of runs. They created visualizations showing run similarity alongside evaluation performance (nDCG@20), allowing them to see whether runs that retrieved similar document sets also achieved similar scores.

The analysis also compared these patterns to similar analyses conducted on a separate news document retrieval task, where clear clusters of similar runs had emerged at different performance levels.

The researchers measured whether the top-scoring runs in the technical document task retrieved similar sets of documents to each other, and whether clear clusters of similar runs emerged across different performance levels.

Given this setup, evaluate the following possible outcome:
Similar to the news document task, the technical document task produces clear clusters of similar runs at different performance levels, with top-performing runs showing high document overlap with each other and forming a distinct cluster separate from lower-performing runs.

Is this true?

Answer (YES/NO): NO